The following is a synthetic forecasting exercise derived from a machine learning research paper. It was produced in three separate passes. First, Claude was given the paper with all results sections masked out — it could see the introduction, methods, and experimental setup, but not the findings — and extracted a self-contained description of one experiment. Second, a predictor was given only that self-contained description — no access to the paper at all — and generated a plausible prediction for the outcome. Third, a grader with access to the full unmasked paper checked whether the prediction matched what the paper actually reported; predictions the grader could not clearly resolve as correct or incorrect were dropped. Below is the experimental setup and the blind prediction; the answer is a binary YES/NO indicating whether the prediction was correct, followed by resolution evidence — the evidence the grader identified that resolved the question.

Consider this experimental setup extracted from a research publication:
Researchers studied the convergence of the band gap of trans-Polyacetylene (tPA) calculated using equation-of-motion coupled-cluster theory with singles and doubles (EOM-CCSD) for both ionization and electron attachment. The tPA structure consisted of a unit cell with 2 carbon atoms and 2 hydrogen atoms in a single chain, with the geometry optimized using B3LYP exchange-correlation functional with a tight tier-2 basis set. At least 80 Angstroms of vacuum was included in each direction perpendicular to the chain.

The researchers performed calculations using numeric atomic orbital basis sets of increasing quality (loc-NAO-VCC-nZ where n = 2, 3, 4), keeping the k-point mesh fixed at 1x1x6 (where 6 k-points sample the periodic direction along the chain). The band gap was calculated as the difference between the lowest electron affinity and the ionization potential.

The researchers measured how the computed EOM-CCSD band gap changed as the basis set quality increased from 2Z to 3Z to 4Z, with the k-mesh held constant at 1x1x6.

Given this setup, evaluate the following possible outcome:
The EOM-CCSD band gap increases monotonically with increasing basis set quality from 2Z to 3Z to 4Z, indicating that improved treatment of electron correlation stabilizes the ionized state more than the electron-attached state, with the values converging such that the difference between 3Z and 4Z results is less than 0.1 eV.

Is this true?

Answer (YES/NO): NO